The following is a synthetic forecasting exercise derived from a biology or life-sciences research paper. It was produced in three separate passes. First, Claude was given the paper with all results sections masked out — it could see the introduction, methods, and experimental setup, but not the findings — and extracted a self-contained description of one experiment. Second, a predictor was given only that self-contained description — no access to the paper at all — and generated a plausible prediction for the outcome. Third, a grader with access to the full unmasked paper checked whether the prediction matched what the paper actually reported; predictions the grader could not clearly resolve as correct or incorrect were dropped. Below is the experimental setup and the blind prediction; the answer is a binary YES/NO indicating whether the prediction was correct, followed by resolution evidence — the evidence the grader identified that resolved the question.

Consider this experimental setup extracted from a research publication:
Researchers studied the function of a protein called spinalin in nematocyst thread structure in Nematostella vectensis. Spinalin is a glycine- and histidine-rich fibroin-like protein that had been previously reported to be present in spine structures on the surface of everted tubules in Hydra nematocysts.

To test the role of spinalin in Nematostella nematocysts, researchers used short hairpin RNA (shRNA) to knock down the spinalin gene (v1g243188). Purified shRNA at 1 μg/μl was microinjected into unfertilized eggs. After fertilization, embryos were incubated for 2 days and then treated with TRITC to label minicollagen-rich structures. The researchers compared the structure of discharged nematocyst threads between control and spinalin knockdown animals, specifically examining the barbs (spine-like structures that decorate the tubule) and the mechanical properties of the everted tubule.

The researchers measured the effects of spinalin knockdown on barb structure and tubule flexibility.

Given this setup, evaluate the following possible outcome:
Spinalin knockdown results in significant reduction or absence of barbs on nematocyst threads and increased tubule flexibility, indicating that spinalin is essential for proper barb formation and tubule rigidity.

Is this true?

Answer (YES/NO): NO